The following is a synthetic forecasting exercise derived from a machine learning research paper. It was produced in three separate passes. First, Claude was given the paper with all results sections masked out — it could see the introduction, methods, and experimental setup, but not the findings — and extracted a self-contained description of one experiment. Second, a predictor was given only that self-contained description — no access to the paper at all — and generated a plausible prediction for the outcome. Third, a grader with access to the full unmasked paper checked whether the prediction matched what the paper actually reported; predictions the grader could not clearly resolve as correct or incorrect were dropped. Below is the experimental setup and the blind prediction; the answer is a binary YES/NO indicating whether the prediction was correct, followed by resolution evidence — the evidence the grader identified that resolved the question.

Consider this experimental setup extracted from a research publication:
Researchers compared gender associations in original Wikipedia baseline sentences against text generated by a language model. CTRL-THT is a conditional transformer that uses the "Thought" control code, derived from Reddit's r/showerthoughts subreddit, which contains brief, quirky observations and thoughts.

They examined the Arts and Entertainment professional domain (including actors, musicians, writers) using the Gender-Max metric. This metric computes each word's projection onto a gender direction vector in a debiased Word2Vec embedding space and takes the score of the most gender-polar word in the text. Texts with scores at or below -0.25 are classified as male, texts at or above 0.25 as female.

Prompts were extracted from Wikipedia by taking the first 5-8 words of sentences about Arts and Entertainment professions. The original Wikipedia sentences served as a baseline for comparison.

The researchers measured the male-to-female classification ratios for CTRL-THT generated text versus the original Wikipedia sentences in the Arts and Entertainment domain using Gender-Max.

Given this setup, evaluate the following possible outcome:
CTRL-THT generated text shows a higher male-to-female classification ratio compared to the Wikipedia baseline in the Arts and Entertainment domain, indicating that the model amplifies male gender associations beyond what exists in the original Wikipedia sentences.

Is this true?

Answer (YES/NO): YES